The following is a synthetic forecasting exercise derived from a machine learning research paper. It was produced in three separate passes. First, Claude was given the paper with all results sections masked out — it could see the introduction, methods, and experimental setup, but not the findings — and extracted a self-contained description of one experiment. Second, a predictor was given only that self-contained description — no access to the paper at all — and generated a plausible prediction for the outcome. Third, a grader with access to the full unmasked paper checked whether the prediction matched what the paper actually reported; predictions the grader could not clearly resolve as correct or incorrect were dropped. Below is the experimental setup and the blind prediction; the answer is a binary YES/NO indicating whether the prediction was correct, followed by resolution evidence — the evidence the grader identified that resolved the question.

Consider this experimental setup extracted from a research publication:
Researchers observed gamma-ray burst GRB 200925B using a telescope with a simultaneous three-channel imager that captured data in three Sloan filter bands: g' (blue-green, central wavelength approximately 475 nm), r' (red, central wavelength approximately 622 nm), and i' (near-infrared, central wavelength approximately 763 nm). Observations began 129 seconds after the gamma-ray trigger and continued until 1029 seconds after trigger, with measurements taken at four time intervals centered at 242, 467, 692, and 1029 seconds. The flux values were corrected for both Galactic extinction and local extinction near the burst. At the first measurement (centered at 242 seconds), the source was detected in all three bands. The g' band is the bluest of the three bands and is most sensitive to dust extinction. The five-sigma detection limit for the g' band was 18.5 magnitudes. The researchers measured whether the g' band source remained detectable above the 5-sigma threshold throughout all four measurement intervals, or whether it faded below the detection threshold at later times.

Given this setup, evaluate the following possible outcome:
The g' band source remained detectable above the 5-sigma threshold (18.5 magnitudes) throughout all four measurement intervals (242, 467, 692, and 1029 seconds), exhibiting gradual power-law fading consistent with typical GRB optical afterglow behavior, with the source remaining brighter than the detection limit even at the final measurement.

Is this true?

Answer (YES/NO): NO